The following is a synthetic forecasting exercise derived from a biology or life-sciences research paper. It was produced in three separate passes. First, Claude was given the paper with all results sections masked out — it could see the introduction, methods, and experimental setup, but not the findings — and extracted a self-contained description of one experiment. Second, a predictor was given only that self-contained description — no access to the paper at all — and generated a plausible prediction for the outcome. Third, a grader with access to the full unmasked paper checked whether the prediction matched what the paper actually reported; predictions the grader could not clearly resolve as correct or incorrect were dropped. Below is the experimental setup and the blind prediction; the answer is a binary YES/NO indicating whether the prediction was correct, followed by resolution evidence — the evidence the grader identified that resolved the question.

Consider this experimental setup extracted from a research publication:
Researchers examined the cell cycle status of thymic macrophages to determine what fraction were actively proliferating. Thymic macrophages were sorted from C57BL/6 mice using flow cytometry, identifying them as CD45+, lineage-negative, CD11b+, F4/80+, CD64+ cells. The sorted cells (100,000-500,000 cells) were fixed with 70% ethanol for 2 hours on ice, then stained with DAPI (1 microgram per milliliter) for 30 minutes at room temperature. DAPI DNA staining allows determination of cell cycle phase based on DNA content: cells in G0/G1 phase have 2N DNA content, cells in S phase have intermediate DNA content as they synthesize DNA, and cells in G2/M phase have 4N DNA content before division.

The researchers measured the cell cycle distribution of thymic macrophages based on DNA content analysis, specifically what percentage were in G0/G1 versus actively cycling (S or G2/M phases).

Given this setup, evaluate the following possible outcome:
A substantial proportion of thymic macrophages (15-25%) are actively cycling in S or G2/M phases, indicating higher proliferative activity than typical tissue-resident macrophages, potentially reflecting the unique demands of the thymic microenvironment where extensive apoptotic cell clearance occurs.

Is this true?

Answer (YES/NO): NO